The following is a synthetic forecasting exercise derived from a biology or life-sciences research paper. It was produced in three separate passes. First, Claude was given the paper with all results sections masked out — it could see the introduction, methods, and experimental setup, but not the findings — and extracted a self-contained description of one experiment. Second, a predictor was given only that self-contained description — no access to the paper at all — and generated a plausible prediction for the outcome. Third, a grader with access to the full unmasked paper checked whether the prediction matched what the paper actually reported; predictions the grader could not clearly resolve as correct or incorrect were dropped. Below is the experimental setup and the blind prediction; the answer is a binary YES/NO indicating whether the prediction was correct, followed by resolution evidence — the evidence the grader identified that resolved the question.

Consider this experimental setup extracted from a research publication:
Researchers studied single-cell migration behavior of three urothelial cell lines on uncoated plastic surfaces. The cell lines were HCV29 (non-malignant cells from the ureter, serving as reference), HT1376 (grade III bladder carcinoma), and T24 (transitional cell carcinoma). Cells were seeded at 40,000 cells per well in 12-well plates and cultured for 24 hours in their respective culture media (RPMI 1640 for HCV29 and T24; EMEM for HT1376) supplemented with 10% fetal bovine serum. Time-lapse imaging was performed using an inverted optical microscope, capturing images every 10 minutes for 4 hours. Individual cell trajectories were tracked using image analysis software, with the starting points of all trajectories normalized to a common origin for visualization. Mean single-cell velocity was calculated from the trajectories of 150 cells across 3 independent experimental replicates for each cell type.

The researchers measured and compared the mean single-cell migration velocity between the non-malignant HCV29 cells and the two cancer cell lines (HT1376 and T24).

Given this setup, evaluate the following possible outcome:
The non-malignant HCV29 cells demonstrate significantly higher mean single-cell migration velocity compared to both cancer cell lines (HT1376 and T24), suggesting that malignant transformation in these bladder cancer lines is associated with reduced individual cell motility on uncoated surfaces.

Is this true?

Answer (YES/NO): YES